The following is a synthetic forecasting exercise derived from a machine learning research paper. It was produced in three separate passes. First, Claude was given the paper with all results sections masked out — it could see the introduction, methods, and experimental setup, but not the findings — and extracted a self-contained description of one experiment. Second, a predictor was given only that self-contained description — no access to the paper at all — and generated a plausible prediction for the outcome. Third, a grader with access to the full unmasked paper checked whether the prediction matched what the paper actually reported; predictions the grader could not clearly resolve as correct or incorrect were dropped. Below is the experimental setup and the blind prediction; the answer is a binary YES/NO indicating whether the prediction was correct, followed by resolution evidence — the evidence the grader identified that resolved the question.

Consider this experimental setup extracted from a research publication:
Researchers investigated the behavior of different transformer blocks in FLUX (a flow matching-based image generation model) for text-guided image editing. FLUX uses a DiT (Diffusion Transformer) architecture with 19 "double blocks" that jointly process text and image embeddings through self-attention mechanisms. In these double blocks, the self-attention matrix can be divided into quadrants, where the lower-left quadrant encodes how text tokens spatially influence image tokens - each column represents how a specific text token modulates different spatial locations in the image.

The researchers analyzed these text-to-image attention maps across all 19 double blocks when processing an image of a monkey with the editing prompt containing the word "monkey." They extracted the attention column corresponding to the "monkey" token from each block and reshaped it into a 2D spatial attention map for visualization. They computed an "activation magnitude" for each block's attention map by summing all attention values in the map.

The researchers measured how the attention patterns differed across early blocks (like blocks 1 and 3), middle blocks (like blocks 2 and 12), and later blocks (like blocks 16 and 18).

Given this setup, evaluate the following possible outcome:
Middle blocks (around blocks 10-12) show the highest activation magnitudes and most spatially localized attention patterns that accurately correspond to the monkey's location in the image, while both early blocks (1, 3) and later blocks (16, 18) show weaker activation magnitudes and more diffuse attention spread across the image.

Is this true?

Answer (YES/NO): NO